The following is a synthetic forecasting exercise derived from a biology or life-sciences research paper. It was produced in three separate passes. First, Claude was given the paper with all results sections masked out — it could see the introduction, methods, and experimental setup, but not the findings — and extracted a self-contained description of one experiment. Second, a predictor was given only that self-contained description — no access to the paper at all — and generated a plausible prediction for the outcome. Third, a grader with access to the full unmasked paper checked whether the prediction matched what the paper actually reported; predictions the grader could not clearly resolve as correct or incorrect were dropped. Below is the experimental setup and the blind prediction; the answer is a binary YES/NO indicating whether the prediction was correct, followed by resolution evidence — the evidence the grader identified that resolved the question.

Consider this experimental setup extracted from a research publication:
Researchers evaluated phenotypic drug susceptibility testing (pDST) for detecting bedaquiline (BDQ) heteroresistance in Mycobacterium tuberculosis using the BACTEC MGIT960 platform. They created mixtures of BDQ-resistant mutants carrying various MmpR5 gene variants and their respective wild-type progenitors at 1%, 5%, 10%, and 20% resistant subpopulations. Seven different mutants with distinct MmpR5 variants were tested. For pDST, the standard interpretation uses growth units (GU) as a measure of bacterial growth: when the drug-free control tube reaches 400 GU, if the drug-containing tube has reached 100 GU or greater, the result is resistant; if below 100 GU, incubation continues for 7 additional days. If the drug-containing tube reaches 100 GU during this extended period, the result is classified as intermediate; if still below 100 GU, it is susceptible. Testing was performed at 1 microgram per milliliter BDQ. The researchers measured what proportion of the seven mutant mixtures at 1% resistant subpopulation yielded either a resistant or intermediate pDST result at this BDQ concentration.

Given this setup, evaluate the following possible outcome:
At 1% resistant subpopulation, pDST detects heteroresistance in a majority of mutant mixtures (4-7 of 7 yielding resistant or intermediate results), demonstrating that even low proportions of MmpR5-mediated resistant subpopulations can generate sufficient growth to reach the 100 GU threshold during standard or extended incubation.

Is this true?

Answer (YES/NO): YES